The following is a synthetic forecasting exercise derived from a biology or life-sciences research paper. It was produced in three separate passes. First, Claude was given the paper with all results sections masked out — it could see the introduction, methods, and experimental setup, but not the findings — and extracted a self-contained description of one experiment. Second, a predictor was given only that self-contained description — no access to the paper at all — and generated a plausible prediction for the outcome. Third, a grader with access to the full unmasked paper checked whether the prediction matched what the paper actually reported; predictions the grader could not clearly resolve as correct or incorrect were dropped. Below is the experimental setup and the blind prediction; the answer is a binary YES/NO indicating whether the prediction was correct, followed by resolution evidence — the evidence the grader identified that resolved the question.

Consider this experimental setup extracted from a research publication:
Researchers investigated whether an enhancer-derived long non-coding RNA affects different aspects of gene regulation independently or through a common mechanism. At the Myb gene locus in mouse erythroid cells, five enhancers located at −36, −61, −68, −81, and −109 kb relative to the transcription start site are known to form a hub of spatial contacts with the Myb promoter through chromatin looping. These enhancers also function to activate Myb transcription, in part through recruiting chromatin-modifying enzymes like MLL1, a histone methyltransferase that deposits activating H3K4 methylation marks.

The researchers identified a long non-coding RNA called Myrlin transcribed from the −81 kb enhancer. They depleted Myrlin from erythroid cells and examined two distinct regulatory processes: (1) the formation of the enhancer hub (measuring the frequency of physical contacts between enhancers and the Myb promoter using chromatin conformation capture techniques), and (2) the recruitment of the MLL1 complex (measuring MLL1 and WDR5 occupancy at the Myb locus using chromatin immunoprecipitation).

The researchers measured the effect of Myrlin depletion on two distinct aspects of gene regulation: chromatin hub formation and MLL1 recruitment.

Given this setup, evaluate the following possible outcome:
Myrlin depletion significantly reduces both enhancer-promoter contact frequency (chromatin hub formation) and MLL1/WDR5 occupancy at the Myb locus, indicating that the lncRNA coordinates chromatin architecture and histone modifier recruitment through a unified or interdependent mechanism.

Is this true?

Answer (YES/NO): NO